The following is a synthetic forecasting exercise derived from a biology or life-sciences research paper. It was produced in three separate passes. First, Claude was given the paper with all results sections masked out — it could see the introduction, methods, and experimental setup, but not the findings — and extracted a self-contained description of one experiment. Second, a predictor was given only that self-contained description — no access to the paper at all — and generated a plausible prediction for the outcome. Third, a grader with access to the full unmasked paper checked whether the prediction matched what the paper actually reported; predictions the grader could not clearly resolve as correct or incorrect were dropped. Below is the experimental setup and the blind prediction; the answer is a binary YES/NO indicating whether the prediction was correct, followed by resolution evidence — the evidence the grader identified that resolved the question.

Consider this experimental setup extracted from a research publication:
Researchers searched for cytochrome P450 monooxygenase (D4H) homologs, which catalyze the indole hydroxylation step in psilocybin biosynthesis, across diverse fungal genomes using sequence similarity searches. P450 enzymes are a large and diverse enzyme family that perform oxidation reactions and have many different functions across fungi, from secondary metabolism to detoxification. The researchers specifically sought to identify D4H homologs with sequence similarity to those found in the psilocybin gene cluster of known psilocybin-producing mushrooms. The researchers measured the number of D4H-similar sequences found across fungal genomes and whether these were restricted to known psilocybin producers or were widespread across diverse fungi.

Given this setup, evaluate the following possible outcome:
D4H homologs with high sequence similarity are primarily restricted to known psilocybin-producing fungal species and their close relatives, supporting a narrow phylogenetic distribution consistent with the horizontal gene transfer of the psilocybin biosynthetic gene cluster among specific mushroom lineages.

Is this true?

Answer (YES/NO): NO